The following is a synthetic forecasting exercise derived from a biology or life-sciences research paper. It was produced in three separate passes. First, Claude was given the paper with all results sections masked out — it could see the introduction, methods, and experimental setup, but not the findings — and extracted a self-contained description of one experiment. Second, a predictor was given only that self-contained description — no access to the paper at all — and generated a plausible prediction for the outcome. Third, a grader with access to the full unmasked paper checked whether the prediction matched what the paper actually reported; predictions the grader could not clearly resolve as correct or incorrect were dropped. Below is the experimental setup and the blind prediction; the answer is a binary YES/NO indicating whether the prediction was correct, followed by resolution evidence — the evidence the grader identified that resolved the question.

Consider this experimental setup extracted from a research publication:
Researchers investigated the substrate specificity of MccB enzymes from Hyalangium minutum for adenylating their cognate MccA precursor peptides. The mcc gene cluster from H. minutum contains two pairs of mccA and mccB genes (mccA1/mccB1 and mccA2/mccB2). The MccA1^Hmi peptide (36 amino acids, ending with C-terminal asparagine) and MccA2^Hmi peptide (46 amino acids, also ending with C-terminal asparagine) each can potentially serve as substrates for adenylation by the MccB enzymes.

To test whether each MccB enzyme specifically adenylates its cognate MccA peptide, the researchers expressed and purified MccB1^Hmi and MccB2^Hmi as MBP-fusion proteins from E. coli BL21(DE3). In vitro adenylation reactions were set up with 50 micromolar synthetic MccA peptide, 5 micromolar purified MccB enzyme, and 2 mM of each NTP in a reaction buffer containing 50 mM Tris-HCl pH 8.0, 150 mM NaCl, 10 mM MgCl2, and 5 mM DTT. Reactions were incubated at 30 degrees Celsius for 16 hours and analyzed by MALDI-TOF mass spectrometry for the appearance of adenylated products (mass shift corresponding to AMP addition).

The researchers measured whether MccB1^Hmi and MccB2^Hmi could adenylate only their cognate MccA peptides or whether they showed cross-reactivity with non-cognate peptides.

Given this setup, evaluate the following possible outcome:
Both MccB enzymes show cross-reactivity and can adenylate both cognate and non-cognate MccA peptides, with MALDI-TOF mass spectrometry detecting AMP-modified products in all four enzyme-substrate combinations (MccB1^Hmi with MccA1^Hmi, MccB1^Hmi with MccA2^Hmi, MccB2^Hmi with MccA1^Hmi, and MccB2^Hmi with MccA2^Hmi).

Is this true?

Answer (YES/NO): NO